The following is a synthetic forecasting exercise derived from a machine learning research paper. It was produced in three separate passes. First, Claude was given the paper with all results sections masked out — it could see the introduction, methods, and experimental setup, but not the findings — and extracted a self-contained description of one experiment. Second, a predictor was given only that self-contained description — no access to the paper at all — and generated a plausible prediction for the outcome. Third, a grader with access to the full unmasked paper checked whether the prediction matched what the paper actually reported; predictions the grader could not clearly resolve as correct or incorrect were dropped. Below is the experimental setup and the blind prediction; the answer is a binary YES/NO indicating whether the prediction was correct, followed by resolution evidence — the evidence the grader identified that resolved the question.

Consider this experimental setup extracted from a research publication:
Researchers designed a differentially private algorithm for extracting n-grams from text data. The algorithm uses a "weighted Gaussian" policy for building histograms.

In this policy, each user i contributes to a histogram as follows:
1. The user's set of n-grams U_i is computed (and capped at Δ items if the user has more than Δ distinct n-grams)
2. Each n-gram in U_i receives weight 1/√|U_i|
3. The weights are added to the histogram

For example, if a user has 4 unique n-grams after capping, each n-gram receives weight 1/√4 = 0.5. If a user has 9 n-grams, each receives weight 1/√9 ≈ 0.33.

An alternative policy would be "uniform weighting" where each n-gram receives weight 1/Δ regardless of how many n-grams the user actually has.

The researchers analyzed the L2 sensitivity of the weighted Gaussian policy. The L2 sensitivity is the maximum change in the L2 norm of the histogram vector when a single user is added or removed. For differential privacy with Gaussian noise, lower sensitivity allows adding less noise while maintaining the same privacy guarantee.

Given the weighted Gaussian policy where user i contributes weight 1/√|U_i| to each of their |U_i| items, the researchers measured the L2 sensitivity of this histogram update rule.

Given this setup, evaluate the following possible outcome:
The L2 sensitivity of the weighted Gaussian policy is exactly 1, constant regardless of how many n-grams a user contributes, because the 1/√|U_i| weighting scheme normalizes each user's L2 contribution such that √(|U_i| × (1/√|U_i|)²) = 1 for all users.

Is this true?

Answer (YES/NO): YES